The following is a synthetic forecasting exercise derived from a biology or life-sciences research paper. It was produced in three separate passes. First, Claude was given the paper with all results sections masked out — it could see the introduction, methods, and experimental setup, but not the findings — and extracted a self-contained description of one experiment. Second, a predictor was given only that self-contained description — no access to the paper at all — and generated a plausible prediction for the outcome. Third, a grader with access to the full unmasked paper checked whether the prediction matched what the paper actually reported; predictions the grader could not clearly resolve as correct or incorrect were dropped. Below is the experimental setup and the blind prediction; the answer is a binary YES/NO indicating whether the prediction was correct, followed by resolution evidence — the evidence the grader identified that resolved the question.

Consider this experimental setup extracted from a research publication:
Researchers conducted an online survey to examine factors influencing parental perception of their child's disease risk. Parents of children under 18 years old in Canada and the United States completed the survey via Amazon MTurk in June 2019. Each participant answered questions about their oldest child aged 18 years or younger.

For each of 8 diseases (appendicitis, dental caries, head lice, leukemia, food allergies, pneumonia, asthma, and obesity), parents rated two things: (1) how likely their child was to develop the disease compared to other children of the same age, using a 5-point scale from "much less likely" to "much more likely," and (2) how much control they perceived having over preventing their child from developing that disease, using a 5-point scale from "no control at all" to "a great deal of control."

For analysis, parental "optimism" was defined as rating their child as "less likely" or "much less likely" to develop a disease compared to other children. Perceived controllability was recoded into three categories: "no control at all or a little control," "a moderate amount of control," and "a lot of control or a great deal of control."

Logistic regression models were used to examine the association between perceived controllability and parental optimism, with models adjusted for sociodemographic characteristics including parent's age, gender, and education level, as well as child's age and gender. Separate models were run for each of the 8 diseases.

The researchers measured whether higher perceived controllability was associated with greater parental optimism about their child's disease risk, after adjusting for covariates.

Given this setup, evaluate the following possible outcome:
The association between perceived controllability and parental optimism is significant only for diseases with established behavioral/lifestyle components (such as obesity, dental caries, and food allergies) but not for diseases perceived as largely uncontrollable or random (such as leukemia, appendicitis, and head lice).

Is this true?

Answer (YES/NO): NO